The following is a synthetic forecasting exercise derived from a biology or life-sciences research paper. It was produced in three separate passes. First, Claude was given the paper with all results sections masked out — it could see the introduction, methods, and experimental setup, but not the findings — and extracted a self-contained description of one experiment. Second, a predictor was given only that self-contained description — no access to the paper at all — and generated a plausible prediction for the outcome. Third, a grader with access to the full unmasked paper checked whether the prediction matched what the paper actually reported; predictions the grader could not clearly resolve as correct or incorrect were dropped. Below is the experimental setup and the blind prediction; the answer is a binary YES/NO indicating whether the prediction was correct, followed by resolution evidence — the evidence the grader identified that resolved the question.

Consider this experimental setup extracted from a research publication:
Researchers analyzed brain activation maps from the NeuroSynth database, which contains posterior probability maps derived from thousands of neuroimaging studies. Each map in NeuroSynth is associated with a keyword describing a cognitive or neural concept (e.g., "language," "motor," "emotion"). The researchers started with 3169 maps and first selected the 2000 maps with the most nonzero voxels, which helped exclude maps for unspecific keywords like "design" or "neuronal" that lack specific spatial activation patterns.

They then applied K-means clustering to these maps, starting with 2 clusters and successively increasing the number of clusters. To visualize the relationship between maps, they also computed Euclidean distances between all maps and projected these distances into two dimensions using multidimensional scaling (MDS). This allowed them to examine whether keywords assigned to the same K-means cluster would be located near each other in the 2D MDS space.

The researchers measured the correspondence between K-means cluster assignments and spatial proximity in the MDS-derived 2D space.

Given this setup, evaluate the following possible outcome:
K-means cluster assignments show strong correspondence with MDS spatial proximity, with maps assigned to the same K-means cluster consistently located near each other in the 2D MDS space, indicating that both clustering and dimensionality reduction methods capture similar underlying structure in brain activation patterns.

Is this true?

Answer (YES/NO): YES